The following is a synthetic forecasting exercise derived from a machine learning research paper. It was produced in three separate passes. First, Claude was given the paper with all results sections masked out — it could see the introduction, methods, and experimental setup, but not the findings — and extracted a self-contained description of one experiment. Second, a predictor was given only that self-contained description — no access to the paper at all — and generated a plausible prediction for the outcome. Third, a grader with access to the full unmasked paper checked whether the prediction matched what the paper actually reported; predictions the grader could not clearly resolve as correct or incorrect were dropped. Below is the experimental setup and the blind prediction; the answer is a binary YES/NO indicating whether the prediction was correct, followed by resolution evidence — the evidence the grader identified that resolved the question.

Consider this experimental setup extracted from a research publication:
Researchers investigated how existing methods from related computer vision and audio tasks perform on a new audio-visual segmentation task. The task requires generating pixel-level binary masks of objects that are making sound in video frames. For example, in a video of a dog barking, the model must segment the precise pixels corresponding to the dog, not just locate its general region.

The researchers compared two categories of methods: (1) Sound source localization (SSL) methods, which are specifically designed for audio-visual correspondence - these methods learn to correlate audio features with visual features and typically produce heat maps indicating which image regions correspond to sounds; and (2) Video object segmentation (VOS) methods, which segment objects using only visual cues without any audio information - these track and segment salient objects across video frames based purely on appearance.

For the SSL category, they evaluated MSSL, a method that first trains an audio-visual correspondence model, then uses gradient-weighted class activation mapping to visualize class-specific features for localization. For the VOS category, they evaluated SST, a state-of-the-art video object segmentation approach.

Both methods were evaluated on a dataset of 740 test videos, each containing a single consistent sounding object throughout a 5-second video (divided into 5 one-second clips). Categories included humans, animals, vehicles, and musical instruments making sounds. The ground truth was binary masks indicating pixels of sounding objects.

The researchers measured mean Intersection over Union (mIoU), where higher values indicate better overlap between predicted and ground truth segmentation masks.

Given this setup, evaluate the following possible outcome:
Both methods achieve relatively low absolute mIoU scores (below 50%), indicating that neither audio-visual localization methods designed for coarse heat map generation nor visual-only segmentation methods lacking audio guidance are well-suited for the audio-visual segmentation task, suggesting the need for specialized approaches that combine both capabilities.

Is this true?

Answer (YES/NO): NO